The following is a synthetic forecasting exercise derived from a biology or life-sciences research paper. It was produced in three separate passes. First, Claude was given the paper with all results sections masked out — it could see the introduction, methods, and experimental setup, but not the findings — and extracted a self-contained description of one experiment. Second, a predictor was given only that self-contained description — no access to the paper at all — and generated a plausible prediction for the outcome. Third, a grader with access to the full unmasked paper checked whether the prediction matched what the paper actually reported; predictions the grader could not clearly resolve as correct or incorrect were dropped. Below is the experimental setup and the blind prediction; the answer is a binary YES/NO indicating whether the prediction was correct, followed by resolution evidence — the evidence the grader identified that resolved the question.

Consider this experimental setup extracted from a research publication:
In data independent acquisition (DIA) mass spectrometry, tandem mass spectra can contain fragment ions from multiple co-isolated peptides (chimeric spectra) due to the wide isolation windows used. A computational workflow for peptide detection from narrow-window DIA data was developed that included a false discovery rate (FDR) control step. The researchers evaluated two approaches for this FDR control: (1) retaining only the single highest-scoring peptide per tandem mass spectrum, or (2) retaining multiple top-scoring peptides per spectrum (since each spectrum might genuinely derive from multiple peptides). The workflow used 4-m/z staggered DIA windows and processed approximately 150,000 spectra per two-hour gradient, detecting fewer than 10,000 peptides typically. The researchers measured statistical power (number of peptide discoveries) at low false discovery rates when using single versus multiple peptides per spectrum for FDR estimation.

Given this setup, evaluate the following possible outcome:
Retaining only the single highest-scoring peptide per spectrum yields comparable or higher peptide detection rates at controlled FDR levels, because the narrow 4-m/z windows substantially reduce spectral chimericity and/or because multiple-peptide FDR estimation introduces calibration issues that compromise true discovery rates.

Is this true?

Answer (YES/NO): YES